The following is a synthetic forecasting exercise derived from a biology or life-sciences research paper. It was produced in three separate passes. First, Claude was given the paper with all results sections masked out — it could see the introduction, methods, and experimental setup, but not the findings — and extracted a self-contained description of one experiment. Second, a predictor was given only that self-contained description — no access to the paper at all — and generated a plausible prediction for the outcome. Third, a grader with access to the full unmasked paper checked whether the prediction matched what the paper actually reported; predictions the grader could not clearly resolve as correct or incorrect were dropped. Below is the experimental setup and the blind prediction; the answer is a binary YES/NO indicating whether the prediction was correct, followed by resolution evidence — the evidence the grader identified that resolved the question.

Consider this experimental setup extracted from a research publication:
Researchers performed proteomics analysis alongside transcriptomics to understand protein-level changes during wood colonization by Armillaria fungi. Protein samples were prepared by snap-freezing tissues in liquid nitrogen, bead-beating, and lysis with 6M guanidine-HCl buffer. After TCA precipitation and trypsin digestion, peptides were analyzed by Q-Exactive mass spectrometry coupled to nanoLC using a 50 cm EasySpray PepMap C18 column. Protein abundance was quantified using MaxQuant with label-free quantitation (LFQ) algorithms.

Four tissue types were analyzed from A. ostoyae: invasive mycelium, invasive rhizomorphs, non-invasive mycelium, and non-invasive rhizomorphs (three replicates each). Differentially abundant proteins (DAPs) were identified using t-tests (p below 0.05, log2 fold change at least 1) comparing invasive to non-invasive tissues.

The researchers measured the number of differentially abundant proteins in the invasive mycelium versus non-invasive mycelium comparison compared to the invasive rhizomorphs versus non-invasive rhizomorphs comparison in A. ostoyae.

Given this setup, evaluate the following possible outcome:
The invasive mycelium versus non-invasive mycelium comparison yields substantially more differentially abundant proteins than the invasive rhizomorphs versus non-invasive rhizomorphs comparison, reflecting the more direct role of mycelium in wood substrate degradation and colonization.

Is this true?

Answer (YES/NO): YES